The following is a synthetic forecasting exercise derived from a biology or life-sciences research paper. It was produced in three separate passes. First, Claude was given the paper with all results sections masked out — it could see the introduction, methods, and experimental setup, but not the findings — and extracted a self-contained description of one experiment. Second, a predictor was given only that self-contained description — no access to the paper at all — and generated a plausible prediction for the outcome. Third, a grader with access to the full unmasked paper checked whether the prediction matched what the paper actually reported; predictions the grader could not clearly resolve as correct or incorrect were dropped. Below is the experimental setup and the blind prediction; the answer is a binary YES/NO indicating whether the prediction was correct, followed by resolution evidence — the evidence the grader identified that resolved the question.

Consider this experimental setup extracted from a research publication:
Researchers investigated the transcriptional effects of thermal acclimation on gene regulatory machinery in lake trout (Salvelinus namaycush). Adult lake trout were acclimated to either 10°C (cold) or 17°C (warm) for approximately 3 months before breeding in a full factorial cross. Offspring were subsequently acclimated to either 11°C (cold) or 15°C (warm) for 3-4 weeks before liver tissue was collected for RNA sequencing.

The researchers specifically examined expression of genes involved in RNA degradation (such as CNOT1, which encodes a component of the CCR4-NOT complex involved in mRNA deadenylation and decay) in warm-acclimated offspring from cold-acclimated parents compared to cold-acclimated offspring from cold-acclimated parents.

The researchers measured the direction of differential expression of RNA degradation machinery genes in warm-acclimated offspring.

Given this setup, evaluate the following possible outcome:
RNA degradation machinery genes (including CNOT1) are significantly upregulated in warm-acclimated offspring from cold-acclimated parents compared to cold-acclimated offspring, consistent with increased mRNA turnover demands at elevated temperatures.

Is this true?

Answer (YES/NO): YES